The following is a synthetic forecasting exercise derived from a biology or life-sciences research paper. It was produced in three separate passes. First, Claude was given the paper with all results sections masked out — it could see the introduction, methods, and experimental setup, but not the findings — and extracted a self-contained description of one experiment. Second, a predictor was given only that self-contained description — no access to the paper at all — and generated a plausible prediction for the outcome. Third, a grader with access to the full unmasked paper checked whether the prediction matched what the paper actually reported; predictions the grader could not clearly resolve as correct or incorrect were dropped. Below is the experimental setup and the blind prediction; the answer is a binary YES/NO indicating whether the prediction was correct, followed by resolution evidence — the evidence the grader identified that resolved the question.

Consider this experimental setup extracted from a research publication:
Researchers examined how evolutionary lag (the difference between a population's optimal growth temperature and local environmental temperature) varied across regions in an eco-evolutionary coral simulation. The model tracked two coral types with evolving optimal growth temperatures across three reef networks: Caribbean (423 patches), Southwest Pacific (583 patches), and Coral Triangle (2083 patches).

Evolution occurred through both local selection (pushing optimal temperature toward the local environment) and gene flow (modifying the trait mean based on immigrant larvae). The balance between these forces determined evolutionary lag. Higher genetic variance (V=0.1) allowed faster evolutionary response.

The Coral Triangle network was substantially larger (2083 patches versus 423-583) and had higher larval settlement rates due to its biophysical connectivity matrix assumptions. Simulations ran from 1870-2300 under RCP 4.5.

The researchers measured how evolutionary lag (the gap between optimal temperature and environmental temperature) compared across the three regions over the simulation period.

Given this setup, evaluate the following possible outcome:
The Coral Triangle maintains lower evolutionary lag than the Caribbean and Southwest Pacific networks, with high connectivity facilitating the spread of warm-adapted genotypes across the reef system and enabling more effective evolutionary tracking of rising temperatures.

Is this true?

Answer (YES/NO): NO